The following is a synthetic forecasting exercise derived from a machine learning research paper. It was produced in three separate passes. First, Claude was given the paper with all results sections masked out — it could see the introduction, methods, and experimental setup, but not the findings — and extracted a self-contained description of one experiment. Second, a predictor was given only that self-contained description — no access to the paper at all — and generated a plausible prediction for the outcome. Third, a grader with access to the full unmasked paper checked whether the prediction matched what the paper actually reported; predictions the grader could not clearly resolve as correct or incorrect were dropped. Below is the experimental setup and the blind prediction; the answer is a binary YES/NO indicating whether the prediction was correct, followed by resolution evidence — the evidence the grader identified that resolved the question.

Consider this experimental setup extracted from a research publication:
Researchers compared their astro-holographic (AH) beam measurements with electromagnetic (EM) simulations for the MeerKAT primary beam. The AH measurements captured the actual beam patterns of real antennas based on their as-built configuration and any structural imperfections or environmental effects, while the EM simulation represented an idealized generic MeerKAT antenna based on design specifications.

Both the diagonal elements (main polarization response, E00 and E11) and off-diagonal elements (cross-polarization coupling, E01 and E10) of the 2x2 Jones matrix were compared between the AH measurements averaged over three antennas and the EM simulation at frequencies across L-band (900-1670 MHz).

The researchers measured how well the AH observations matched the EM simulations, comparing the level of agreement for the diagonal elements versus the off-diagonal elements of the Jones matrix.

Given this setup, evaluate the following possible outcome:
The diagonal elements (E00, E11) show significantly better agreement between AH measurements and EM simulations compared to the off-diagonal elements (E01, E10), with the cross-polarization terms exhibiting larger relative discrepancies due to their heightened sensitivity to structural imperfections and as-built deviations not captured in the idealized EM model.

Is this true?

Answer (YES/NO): NO